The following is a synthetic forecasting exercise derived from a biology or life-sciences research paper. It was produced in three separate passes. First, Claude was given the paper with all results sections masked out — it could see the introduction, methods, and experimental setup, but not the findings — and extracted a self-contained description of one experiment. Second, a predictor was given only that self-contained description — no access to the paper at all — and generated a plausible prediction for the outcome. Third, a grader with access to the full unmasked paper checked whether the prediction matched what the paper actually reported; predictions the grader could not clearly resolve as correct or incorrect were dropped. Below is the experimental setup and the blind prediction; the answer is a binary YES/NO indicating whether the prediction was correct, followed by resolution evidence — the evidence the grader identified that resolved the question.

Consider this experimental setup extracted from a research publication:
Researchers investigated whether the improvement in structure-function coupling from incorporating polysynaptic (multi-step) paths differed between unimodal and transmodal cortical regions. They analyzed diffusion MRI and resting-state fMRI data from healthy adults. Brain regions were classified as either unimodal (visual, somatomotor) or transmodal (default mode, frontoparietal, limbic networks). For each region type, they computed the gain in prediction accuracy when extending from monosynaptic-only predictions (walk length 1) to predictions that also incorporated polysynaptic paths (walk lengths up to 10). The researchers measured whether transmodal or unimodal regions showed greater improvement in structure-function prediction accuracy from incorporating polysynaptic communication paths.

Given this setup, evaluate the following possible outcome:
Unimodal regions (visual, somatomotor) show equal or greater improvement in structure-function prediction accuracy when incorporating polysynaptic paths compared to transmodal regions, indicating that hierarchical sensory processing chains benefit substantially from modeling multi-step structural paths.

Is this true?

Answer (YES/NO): NO